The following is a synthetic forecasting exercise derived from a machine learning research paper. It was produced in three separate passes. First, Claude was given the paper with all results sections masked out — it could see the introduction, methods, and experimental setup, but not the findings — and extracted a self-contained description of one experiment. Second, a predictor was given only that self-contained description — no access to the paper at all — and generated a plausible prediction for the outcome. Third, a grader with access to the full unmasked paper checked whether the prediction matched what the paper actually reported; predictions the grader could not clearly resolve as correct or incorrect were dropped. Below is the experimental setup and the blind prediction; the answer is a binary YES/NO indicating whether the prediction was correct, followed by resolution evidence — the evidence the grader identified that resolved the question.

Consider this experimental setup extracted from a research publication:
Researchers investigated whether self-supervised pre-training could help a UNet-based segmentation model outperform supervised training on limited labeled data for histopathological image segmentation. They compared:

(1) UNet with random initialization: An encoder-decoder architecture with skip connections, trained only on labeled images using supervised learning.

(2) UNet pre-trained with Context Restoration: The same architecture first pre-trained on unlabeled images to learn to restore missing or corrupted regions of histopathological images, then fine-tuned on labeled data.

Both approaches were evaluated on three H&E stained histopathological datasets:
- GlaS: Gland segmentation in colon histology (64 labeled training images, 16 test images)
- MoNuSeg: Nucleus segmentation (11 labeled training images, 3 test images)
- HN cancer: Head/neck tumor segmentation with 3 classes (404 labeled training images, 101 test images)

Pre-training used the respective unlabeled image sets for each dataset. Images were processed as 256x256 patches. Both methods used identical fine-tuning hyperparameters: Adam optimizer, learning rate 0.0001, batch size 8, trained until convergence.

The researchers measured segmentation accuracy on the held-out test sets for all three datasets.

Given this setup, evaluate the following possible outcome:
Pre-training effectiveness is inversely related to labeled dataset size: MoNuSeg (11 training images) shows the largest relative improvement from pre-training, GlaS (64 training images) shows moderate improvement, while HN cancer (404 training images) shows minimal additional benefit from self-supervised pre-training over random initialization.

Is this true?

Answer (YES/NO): NO